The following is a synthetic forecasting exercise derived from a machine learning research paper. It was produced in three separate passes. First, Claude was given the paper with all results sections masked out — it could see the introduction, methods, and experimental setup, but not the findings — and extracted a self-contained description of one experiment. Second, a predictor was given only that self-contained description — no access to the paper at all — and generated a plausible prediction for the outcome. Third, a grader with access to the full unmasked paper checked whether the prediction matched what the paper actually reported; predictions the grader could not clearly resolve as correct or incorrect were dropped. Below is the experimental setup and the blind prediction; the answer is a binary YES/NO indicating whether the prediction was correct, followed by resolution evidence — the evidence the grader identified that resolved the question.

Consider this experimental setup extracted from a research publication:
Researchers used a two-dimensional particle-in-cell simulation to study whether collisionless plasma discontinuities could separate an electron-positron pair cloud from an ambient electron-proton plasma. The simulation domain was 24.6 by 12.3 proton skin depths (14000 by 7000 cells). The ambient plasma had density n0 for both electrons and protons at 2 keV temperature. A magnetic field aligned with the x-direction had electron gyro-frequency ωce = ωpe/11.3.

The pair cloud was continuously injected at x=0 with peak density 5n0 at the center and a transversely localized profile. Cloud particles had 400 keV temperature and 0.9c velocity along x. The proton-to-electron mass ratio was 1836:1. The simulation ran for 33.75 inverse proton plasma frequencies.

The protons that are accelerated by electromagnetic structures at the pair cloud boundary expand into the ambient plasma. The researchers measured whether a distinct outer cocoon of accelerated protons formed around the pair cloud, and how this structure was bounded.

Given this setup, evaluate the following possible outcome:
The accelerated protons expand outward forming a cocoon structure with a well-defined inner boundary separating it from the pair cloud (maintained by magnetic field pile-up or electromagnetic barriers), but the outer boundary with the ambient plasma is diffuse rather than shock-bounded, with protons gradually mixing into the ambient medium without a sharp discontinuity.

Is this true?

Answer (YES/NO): NO